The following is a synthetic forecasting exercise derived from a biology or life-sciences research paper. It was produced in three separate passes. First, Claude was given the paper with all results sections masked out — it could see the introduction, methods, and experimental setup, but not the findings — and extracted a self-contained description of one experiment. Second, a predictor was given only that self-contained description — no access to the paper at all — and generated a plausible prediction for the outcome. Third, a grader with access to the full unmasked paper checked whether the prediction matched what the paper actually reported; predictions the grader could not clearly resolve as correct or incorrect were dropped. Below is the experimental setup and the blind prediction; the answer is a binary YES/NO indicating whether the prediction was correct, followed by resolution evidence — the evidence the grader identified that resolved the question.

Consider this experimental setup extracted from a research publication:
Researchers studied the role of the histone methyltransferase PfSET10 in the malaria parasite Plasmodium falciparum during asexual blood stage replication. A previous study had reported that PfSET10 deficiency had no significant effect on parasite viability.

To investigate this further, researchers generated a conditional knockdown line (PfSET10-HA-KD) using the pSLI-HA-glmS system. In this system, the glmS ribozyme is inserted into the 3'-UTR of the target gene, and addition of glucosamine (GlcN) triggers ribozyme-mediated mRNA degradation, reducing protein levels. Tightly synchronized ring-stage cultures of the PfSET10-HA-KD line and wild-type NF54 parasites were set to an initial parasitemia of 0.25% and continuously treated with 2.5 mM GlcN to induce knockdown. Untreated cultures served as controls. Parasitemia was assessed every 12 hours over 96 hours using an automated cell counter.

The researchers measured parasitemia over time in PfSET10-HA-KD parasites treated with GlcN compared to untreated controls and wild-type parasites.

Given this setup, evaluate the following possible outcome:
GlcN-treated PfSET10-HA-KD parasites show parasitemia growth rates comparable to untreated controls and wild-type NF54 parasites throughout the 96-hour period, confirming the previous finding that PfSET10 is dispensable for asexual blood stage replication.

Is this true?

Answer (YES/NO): NO